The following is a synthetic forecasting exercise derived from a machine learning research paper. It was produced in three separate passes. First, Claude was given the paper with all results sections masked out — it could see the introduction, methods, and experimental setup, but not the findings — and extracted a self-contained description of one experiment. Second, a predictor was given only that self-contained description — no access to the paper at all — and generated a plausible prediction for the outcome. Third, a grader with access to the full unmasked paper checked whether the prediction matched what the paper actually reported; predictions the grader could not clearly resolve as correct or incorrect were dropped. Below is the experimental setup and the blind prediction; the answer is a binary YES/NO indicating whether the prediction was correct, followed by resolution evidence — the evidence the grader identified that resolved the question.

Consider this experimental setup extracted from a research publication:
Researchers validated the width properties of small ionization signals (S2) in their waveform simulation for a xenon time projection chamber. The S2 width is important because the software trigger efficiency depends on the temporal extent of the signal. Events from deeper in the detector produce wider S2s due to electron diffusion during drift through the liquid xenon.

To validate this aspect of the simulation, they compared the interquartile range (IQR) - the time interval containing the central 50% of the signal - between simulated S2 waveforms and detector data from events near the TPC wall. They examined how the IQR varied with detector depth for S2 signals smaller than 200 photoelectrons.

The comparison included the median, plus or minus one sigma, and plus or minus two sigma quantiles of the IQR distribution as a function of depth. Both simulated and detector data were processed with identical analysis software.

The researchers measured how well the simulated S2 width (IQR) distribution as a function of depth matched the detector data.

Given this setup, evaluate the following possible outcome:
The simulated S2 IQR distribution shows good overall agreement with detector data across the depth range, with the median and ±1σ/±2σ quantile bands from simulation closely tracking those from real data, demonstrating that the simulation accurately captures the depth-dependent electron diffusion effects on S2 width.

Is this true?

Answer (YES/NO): YES